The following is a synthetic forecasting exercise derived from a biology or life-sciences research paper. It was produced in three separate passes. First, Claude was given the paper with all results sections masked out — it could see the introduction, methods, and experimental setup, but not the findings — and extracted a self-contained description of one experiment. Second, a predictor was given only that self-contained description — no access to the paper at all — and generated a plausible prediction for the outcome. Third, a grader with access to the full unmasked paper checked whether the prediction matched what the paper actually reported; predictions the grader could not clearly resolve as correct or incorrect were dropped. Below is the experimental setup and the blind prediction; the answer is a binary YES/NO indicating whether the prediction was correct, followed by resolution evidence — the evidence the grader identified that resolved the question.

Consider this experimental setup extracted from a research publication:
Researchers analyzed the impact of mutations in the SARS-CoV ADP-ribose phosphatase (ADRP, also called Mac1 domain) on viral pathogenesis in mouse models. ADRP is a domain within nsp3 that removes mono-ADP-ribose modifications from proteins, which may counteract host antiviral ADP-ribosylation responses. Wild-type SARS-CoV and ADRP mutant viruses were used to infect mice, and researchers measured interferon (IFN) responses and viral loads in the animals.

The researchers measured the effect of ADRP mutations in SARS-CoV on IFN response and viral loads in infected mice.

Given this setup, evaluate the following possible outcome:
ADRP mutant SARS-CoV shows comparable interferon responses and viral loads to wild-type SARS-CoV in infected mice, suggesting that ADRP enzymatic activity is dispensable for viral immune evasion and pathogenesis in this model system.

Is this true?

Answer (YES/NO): NO